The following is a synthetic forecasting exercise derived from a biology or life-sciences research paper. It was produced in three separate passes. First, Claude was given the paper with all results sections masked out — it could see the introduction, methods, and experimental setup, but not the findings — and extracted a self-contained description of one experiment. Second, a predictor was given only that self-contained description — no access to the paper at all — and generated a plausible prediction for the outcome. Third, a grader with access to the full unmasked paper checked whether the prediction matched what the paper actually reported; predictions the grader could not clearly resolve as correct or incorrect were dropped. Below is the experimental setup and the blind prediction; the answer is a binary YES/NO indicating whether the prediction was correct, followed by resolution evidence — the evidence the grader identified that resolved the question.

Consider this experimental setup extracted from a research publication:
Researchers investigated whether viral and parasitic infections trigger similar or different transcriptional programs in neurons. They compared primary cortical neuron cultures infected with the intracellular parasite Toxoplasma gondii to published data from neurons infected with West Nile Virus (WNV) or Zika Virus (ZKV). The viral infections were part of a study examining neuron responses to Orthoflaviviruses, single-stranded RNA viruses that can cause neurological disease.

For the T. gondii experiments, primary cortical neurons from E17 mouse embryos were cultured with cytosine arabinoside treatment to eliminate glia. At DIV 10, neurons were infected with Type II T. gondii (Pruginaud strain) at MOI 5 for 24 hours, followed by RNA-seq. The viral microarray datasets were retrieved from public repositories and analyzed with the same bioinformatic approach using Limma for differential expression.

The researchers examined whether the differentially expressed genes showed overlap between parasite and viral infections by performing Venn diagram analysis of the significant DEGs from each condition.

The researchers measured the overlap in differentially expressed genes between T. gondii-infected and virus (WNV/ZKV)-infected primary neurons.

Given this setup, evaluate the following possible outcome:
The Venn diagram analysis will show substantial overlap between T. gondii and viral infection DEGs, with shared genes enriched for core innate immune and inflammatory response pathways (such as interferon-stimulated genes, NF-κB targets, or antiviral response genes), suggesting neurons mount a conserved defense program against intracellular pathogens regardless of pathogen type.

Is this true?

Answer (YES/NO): YES